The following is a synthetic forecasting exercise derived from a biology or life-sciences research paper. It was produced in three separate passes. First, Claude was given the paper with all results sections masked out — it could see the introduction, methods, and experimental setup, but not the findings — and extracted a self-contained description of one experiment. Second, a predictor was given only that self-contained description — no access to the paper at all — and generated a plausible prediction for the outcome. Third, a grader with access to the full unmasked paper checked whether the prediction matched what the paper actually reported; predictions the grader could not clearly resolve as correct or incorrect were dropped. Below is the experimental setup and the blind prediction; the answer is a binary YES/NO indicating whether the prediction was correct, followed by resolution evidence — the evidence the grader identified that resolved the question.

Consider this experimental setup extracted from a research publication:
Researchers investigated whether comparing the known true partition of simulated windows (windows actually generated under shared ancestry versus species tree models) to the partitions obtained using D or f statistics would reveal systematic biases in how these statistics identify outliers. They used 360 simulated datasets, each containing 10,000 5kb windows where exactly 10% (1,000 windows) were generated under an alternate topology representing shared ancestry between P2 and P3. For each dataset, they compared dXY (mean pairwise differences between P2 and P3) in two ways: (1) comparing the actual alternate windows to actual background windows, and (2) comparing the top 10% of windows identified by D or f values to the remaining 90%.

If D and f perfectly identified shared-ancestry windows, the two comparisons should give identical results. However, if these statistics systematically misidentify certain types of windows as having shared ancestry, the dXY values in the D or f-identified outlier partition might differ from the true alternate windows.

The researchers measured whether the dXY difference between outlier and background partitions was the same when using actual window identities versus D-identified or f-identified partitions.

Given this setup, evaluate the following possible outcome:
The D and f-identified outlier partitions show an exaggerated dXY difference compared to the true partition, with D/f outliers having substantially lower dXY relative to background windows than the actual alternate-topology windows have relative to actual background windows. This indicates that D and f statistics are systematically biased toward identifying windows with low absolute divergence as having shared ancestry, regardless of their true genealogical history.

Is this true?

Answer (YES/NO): YES